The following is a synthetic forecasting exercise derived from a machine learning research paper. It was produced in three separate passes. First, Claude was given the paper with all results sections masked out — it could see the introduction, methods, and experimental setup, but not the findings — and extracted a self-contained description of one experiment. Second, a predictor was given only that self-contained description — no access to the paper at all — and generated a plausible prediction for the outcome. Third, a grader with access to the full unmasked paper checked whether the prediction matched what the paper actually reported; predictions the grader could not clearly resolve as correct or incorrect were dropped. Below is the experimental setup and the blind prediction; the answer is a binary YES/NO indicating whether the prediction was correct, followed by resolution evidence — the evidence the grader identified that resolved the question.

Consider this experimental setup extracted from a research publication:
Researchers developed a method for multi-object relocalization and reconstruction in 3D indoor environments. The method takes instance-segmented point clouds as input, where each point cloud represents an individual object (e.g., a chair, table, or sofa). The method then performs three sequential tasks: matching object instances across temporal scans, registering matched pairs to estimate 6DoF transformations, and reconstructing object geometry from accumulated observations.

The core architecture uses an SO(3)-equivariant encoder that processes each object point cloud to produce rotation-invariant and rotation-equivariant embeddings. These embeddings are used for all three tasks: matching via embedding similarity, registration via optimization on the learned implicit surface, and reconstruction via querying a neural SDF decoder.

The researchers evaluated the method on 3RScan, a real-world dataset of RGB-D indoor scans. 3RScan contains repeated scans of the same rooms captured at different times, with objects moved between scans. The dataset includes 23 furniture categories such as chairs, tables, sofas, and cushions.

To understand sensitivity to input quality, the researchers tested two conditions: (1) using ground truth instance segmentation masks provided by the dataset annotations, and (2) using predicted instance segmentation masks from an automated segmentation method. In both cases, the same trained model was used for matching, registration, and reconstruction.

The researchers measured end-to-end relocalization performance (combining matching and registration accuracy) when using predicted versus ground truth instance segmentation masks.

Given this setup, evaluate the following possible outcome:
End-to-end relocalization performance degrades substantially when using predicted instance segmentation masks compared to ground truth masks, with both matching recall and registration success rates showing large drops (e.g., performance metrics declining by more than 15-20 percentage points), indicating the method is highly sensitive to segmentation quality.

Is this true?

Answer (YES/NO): NO